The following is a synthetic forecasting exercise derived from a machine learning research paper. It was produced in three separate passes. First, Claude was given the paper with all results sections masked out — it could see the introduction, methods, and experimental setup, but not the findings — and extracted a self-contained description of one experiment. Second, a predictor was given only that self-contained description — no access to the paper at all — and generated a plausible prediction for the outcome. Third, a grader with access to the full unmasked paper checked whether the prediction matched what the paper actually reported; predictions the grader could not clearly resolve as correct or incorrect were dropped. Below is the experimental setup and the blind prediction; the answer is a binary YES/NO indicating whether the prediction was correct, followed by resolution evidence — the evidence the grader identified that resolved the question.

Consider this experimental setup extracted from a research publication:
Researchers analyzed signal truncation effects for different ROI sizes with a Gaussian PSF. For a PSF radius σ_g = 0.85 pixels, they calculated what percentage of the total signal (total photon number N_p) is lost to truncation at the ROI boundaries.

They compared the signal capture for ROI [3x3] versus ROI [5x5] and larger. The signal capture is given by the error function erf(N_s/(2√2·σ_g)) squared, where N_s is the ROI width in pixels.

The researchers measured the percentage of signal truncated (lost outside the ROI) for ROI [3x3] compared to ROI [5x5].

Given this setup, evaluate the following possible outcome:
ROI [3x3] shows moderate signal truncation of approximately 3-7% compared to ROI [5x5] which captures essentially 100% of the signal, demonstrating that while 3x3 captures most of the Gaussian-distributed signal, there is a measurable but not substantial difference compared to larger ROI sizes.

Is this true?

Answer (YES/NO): NO